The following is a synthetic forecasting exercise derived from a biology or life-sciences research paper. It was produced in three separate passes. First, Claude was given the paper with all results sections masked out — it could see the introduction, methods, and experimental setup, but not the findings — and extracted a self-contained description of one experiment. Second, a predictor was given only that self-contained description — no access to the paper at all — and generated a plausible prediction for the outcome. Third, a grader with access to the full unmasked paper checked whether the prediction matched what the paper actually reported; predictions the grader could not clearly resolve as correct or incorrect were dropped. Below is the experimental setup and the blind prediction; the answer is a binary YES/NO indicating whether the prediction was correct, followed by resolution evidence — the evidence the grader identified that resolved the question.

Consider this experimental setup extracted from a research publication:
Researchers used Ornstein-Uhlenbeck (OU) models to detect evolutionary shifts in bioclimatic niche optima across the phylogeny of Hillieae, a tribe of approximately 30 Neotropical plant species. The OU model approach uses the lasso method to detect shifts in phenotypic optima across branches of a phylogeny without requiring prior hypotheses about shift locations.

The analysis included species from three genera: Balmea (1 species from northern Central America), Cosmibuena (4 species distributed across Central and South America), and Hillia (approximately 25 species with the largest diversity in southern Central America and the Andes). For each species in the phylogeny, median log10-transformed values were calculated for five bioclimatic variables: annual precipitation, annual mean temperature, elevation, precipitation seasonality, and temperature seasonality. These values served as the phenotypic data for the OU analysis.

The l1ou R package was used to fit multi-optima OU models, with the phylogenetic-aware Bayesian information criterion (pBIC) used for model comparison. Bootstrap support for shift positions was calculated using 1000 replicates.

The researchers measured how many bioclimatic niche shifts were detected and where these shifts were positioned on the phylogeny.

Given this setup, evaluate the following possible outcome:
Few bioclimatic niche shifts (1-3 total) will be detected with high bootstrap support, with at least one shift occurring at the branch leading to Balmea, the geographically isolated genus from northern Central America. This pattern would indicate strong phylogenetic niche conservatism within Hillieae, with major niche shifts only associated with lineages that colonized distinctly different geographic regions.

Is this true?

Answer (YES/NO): NO